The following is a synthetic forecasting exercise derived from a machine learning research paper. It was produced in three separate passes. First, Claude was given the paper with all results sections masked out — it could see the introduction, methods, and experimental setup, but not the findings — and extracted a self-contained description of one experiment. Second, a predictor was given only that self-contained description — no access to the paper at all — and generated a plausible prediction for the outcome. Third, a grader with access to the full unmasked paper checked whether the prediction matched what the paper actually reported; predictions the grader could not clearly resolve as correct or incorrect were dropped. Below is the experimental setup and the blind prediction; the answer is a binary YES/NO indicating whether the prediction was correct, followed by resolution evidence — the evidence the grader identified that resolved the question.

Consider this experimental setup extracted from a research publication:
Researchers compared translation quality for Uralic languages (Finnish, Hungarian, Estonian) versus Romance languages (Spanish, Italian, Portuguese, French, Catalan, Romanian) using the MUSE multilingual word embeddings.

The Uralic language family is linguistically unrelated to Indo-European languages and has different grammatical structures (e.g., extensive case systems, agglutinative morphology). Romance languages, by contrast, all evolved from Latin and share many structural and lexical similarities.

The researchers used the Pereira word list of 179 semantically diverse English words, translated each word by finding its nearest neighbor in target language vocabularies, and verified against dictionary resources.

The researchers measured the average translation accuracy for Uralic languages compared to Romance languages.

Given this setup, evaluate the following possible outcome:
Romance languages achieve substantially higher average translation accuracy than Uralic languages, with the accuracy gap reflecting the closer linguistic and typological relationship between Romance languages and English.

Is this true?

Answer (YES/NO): YES